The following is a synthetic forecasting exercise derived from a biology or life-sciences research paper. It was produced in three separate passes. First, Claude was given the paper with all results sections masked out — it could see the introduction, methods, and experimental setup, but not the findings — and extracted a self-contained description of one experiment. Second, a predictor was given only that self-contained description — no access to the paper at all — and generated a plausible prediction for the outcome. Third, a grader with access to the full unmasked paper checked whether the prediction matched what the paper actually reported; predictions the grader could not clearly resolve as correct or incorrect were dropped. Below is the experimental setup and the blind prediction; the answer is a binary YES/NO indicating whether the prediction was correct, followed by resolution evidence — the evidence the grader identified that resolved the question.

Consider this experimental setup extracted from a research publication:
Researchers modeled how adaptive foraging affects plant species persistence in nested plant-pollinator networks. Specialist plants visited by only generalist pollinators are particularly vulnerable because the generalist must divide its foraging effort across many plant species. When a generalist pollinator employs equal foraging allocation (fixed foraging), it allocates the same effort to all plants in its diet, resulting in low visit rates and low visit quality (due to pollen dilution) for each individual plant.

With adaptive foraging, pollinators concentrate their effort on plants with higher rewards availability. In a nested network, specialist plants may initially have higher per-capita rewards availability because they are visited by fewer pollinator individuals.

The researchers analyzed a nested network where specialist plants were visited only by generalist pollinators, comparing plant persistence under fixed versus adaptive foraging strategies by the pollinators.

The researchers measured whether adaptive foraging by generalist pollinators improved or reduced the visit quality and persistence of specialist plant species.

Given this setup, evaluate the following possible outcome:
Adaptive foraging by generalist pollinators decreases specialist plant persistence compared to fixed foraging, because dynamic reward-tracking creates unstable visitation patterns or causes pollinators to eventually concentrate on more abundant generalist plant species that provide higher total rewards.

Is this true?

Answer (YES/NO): NO